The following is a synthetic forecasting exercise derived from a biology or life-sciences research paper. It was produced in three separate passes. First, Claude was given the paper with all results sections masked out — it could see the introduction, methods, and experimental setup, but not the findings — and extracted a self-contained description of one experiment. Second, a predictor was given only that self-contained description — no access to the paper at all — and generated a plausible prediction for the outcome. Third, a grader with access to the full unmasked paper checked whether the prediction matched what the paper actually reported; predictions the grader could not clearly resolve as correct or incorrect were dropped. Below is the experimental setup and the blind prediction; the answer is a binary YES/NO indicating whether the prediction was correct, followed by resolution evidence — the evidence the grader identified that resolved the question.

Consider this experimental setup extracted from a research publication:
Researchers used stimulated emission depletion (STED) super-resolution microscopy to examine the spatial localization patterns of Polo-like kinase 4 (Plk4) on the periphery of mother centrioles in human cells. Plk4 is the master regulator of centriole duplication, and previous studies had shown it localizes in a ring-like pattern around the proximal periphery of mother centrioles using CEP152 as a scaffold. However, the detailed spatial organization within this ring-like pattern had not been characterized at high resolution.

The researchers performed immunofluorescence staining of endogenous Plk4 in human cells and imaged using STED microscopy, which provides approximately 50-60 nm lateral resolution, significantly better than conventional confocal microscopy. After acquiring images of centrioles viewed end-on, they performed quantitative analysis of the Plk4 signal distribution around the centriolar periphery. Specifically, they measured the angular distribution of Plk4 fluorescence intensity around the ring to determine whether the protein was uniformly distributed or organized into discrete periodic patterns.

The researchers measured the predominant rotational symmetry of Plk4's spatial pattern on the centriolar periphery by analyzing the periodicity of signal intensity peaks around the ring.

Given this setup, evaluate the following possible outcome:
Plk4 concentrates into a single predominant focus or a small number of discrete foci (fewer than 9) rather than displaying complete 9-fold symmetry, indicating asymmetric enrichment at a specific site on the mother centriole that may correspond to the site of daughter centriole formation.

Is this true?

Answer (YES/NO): YES